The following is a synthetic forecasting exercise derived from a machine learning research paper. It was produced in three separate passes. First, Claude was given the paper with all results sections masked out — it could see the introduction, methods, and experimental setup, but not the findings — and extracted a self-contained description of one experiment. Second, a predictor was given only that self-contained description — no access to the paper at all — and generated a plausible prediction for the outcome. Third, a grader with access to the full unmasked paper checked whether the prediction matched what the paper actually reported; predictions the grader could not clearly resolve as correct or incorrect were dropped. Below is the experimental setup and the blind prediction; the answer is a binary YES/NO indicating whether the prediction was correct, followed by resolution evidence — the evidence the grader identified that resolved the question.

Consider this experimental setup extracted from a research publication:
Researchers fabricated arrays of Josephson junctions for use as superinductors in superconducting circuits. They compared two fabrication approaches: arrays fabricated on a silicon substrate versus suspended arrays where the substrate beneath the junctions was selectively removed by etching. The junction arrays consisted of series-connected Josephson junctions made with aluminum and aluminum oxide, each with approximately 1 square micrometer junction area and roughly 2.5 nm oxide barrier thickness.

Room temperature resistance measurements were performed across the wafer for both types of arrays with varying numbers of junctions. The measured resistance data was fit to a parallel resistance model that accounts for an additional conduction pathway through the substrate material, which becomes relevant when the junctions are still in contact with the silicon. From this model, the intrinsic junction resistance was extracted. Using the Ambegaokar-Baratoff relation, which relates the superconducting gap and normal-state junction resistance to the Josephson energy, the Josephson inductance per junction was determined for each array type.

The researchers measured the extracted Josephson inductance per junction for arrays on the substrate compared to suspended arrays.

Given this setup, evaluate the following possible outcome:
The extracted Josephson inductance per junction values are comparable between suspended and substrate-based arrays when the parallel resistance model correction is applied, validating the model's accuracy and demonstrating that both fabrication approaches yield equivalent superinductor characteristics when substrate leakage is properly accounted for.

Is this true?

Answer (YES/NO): NO